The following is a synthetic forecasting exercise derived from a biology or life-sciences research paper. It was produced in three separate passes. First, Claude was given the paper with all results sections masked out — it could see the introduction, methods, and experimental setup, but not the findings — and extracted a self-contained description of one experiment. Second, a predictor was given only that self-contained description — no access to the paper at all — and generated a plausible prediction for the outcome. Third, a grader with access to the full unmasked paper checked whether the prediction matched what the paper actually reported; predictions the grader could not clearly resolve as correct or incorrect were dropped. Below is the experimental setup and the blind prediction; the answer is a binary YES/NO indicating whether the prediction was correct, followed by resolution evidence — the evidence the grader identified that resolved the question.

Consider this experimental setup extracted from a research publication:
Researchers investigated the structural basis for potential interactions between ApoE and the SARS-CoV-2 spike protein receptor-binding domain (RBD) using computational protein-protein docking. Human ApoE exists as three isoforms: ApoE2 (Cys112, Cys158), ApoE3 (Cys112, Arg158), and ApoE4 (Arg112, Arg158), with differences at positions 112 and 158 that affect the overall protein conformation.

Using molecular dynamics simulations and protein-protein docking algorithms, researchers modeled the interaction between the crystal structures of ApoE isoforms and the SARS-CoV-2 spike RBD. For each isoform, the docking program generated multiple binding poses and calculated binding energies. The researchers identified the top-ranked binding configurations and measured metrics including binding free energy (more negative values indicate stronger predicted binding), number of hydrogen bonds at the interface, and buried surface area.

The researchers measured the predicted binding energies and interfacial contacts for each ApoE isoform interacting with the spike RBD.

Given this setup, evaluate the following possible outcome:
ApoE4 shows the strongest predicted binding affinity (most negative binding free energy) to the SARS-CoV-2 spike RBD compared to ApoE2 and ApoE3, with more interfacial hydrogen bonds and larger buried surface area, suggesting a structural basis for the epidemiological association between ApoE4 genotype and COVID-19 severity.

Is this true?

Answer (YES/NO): NO